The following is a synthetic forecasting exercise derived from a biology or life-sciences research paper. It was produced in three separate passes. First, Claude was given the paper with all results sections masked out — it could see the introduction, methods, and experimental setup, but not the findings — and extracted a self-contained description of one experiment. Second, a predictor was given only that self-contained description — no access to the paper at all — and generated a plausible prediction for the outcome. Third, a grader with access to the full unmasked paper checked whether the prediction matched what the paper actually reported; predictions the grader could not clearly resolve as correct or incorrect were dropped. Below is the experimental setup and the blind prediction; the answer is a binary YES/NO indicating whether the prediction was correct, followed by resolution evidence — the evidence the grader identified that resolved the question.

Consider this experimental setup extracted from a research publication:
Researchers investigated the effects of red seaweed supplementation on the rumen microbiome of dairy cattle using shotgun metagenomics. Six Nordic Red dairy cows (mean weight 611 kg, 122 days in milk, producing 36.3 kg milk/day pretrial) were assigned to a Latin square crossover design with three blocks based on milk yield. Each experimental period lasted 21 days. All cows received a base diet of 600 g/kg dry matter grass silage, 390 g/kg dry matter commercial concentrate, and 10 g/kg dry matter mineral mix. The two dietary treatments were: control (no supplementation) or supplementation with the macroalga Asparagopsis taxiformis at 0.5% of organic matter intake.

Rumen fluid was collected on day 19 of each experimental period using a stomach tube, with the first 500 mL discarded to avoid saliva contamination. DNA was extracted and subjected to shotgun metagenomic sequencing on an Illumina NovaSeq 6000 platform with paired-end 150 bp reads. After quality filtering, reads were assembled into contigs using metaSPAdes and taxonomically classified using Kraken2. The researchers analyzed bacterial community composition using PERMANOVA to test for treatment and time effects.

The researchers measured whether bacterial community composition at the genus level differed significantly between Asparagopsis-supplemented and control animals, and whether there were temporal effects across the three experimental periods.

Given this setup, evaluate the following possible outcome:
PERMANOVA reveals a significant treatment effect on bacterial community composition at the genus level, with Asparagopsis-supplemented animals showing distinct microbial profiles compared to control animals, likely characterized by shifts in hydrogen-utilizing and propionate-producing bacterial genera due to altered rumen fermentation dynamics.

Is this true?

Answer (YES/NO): NO